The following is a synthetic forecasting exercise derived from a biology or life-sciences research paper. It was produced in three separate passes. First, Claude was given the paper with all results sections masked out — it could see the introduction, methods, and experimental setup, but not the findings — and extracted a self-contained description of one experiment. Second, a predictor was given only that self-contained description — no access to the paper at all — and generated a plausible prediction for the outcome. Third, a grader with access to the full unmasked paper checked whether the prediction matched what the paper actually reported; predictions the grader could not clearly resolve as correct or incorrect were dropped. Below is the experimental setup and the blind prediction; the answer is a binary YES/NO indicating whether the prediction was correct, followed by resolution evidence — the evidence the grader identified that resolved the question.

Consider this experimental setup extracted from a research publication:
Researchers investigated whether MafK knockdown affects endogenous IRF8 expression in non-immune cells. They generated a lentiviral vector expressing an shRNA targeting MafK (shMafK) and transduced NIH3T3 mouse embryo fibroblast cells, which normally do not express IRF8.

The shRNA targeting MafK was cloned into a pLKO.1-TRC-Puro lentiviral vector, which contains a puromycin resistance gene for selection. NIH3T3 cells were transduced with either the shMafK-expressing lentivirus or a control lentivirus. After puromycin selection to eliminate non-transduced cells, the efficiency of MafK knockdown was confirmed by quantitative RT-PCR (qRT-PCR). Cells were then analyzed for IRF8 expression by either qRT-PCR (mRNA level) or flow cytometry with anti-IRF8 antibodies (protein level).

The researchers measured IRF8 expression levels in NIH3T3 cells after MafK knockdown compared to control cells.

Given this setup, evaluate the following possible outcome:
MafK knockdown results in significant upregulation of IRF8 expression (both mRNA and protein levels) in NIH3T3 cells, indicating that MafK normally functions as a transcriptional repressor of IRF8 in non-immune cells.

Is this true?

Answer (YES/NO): YES